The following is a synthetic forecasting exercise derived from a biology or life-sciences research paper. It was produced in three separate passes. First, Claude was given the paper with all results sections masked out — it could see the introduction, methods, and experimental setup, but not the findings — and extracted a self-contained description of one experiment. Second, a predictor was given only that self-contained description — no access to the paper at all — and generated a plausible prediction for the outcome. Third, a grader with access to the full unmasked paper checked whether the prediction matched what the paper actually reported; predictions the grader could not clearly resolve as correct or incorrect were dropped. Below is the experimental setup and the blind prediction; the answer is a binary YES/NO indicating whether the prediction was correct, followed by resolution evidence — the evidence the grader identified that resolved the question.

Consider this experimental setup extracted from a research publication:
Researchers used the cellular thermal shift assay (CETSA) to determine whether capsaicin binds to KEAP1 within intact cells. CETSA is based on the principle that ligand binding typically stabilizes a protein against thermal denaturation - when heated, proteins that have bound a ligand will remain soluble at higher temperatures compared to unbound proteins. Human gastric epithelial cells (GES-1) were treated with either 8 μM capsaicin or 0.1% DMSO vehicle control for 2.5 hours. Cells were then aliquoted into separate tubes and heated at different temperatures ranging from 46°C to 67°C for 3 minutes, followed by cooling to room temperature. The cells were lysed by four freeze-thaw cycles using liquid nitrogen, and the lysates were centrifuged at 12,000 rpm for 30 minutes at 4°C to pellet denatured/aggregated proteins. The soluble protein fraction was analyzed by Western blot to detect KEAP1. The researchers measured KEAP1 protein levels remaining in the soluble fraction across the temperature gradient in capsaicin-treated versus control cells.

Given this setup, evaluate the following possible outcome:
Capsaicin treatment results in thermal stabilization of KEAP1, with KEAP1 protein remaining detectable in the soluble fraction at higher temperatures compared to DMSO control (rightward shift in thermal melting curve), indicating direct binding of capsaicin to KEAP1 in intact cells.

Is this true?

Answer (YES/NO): YES